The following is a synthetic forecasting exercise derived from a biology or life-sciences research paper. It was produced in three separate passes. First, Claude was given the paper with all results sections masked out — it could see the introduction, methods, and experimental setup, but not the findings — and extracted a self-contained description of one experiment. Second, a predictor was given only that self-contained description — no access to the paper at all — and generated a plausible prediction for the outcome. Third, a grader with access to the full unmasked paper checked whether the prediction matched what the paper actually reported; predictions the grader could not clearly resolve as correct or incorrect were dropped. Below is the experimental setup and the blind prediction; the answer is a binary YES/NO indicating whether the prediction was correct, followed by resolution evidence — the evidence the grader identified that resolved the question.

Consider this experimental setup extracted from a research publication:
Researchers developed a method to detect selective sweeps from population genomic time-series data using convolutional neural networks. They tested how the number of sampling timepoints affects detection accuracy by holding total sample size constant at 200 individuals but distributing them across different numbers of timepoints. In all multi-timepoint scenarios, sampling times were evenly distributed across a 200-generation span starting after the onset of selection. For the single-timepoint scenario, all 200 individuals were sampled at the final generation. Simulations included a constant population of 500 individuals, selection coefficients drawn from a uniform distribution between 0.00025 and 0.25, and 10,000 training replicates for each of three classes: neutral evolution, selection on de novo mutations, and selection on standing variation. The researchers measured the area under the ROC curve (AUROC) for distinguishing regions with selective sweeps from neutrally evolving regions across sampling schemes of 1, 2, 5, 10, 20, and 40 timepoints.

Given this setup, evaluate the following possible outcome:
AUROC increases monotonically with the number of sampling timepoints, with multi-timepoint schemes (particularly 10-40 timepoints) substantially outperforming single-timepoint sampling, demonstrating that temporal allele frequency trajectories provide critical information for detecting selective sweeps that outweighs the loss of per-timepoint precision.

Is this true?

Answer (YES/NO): NO